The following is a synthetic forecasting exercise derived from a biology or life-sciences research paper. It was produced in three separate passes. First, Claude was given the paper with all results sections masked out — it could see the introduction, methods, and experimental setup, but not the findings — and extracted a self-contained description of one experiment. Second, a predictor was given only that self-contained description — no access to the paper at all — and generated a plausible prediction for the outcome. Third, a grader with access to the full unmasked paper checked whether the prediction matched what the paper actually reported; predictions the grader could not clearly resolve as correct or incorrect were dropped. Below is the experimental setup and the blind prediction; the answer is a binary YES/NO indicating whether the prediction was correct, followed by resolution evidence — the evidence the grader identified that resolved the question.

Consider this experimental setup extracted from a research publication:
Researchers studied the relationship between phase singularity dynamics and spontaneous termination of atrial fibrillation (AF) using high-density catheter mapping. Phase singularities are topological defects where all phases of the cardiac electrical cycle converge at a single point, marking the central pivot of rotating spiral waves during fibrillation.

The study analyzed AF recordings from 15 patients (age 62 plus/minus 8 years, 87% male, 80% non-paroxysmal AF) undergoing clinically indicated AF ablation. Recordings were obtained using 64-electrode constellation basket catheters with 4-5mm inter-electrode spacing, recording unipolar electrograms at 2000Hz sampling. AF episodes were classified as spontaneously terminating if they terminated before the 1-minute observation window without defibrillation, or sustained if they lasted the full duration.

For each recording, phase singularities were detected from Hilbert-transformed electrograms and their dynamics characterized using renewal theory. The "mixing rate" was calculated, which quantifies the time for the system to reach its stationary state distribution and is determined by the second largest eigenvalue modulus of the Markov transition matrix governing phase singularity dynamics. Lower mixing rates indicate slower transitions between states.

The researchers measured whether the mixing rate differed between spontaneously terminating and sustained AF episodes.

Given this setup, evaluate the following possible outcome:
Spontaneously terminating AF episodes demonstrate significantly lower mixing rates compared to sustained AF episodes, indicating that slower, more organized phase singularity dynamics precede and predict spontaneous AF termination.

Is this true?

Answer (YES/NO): YES